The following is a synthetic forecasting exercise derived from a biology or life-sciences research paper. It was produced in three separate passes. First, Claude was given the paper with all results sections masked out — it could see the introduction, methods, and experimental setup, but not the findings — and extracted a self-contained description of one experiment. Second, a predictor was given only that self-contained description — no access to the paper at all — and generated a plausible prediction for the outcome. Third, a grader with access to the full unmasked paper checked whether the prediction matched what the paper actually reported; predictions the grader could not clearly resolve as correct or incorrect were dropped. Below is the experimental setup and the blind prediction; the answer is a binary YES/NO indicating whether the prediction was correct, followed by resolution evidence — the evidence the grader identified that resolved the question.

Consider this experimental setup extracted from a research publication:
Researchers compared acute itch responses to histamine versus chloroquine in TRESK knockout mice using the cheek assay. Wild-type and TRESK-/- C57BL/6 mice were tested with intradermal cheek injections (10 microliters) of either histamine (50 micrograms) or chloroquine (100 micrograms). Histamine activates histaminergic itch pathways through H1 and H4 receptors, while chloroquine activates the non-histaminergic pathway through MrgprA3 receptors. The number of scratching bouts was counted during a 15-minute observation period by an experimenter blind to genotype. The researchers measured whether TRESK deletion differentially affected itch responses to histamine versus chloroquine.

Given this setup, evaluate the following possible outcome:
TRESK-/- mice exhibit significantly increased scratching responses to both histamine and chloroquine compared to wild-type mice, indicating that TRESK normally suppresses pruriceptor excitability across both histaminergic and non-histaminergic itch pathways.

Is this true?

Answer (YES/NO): NO